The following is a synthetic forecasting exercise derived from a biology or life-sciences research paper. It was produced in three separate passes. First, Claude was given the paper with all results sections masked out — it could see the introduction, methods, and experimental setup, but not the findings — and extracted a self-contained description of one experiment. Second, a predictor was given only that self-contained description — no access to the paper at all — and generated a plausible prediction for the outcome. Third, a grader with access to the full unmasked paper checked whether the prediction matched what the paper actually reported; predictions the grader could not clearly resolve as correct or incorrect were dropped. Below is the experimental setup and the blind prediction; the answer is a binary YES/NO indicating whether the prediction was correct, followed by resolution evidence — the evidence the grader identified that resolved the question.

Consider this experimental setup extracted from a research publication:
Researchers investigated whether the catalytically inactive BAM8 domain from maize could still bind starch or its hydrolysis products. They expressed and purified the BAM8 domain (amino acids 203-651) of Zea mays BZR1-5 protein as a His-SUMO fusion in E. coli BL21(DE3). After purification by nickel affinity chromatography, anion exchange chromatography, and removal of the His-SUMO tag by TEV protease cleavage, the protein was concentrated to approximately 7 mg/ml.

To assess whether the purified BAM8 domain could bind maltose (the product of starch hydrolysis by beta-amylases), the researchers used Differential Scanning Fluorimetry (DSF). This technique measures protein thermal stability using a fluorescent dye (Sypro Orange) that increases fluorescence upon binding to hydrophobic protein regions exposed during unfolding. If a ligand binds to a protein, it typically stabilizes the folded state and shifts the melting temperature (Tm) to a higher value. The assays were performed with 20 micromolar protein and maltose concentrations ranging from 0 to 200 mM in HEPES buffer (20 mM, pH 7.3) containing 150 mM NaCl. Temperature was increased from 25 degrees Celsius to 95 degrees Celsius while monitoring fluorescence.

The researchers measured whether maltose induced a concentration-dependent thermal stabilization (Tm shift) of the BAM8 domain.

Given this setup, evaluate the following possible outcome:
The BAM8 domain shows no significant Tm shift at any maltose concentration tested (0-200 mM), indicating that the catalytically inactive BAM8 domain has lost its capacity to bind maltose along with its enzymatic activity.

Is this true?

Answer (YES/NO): YES